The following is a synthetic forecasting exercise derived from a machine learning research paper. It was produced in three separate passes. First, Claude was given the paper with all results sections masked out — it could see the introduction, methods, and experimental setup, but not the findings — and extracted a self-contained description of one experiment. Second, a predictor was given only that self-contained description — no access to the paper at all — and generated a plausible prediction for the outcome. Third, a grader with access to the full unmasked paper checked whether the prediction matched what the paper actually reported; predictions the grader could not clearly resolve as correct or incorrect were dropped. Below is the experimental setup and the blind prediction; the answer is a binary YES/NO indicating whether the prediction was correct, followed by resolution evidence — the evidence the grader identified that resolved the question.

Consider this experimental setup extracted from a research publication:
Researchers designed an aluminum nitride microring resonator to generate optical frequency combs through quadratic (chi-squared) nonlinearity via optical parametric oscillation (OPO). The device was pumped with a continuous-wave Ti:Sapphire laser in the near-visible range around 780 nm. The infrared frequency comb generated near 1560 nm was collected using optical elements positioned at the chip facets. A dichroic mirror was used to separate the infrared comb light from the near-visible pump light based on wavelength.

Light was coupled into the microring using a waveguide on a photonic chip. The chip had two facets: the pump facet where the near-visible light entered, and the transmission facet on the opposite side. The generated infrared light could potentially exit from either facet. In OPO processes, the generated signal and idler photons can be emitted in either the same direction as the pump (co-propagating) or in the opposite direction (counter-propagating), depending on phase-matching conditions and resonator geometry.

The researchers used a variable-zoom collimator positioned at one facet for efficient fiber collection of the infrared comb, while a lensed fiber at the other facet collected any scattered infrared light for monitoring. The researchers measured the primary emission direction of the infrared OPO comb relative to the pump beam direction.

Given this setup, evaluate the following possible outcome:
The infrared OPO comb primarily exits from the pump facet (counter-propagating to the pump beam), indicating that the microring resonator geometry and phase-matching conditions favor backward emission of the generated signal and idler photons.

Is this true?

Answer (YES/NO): YES